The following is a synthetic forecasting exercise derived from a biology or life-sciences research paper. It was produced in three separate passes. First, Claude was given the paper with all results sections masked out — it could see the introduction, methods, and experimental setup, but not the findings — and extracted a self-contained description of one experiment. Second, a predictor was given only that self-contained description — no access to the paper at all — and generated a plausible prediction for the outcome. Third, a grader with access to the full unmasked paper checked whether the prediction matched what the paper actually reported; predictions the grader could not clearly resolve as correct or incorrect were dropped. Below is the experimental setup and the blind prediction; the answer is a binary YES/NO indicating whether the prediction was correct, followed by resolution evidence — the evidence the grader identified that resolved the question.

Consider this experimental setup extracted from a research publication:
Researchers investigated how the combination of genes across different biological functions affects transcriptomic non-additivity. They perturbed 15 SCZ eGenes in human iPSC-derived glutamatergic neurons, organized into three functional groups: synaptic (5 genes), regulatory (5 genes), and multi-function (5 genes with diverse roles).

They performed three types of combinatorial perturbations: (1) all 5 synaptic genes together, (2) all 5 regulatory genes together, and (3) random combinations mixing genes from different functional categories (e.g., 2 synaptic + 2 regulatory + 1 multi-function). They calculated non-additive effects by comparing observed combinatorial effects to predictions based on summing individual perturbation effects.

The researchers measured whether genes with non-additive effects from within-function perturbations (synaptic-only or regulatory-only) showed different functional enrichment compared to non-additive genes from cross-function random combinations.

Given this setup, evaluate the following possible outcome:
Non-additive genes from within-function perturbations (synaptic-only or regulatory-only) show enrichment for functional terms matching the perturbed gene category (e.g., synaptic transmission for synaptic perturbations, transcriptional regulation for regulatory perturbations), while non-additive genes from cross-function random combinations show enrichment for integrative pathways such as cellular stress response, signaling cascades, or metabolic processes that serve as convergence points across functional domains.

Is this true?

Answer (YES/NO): NO